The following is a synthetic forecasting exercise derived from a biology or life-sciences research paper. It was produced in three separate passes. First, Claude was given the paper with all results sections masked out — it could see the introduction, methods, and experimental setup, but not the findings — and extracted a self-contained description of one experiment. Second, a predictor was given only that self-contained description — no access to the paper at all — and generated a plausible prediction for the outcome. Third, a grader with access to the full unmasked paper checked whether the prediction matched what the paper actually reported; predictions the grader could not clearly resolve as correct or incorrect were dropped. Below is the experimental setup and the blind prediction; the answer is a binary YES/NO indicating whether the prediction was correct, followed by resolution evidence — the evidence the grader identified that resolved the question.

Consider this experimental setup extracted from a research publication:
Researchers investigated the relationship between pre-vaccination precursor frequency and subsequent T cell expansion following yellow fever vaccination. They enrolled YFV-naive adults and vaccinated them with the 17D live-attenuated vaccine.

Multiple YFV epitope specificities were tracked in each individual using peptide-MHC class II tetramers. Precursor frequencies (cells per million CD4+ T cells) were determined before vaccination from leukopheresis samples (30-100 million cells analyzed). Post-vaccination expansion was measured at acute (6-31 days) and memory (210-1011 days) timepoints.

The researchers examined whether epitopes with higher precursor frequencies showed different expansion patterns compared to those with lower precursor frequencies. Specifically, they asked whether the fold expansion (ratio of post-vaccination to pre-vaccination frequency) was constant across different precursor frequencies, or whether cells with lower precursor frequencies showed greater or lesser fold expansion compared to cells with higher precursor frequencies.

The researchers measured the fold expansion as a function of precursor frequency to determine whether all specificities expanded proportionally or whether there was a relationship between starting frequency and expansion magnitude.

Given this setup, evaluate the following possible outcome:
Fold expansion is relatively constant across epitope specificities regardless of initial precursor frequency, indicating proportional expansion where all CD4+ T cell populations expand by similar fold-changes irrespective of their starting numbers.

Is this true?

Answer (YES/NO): NO